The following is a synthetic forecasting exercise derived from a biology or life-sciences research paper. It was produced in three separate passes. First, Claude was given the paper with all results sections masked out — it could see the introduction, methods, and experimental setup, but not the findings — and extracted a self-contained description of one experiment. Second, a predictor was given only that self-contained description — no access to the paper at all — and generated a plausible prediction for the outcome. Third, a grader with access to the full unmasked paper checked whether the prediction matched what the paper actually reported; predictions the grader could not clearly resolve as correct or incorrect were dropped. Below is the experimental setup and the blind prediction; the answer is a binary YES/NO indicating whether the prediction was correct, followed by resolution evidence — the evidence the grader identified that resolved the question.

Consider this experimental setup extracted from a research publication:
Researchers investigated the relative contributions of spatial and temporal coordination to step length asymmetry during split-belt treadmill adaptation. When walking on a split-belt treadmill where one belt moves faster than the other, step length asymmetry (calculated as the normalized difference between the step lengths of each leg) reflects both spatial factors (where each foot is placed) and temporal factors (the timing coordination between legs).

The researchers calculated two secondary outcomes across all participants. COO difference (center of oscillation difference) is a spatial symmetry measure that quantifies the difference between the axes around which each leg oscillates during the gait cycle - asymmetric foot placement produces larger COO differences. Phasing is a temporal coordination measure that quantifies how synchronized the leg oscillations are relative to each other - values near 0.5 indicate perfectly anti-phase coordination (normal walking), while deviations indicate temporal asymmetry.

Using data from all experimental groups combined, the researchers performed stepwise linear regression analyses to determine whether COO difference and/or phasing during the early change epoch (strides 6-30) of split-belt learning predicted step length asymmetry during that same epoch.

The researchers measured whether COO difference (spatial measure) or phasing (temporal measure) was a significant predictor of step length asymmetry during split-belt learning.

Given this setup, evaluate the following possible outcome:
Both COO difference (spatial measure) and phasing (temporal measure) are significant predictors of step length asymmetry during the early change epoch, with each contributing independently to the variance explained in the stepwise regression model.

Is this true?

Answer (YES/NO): NO